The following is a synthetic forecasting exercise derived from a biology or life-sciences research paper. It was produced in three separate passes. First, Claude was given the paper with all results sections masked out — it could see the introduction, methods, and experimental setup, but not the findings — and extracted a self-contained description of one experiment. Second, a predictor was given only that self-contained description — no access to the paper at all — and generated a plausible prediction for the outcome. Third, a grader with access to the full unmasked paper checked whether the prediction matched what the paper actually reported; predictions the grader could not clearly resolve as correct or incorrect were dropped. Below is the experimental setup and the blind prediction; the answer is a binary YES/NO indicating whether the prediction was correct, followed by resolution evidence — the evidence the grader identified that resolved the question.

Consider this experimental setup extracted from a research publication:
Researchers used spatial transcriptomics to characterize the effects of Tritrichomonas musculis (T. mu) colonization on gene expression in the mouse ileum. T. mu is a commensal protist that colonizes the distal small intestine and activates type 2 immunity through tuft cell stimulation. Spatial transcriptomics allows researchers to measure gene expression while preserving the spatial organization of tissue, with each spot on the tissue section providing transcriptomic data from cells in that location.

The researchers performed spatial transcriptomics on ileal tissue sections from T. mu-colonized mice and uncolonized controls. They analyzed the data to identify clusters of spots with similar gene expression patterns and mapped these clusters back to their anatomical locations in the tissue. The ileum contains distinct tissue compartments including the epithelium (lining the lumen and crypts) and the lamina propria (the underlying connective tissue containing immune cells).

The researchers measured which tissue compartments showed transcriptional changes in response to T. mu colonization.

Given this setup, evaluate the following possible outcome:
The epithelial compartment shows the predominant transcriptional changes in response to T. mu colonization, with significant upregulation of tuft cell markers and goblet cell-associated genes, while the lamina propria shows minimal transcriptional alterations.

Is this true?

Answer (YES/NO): NO